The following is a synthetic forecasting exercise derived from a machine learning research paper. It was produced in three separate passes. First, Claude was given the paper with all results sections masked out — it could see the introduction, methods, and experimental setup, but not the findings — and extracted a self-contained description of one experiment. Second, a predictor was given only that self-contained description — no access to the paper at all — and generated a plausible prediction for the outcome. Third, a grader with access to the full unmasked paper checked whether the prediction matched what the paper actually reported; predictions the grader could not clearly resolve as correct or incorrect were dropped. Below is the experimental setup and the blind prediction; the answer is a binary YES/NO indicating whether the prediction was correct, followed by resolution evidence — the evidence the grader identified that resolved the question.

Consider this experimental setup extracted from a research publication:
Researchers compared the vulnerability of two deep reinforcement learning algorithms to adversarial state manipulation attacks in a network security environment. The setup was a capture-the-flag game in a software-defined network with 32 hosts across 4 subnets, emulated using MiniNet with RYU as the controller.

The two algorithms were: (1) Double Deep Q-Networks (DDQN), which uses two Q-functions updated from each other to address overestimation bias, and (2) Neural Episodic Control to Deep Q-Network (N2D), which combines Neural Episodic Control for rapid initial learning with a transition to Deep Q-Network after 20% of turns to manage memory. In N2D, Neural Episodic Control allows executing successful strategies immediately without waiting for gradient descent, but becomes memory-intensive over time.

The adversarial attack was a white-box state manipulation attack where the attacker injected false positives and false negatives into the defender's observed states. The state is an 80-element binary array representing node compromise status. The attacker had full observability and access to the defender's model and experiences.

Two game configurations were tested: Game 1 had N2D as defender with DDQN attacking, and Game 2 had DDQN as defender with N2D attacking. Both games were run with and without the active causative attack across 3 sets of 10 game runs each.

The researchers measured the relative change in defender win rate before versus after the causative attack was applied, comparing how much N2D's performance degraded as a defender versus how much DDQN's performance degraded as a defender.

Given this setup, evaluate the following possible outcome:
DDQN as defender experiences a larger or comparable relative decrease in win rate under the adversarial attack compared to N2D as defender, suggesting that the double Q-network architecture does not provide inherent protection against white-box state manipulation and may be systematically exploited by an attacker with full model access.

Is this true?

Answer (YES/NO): YES